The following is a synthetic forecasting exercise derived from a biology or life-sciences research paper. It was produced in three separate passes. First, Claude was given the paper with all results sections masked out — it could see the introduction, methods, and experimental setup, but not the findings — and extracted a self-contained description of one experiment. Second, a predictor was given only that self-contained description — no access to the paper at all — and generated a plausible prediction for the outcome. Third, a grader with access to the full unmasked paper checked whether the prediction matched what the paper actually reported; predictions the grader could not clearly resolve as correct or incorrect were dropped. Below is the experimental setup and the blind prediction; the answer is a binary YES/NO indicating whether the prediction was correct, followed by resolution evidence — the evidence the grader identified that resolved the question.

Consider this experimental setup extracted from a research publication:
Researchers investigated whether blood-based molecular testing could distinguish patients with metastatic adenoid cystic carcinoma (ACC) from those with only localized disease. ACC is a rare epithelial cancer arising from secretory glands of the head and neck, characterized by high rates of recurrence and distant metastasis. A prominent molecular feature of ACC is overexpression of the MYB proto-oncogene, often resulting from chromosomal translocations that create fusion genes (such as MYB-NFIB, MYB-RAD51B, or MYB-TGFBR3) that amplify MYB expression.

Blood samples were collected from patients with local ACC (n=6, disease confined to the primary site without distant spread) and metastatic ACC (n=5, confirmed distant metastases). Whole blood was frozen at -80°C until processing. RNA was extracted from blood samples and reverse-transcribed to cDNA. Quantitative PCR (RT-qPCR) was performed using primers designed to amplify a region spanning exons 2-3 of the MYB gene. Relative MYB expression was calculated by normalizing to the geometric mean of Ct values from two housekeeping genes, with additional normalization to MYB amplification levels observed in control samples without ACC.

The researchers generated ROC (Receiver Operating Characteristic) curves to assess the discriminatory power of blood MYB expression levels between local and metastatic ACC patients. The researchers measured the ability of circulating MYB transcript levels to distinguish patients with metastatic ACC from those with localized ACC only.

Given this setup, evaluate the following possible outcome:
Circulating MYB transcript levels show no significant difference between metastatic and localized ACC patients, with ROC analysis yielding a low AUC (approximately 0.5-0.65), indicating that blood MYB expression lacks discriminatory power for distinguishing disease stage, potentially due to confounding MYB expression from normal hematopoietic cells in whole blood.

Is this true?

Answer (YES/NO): NO